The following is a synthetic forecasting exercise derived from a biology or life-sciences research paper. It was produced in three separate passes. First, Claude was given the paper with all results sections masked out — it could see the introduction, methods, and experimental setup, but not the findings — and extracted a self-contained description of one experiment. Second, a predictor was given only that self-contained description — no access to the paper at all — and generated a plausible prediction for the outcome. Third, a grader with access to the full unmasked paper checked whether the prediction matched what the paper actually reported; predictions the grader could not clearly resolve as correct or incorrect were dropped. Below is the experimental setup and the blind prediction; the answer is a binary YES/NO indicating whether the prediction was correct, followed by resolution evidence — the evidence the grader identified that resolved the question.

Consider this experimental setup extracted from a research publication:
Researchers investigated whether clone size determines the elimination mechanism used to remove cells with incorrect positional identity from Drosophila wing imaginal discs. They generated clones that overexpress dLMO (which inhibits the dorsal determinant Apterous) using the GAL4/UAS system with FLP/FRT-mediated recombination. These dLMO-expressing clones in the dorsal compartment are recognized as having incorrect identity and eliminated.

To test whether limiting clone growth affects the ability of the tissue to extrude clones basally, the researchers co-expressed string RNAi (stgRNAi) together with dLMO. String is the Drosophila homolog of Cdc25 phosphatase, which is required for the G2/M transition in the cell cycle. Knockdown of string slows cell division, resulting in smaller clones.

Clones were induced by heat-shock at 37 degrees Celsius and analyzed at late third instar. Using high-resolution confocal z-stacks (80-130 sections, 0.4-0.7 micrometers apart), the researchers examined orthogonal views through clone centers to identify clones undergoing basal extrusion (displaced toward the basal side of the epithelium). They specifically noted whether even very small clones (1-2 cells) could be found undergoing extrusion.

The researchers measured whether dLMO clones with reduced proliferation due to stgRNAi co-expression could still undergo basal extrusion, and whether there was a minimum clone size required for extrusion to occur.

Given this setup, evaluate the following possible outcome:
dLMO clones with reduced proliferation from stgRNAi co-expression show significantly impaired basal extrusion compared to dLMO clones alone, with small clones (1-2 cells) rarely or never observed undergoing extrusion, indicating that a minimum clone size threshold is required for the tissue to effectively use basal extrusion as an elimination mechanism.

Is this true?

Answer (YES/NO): NO